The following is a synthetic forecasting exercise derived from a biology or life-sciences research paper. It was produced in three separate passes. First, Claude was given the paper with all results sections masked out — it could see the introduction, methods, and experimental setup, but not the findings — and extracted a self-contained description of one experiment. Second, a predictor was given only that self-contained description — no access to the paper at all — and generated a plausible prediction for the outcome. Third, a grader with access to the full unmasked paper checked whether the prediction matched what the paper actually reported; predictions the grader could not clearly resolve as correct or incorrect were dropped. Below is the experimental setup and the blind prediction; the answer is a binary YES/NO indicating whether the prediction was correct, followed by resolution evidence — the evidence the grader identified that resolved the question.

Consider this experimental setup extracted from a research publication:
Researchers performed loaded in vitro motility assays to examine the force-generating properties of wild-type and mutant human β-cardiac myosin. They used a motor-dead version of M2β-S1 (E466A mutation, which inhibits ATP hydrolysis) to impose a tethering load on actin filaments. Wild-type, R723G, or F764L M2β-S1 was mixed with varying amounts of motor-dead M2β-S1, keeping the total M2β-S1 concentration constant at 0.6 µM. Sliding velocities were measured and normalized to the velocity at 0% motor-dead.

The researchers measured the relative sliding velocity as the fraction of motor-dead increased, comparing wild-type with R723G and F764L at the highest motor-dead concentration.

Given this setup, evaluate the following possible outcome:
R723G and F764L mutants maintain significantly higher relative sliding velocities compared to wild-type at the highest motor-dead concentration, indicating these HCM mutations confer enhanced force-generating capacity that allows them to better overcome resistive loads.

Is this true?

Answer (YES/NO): NO